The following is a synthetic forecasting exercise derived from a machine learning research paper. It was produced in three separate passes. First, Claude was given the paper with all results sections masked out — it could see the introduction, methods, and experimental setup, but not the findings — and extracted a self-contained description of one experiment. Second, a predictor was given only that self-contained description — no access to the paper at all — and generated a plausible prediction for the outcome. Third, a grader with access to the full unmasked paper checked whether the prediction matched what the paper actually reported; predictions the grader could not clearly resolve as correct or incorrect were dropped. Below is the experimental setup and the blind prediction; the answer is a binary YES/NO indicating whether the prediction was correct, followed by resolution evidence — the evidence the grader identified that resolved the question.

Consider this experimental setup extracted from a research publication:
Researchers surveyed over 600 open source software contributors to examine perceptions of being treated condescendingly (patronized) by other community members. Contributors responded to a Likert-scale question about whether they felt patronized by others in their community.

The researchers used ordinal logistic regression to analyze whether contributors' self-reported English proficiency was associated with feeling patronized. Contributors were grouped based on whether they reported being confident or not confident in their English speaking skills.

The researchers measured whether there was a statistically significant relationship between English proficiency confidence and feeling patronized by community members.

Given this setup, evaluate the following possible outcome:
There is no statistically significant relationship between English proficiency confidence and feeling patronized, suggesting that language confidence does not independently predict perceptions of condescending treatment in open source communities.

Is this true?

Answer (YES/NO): NO